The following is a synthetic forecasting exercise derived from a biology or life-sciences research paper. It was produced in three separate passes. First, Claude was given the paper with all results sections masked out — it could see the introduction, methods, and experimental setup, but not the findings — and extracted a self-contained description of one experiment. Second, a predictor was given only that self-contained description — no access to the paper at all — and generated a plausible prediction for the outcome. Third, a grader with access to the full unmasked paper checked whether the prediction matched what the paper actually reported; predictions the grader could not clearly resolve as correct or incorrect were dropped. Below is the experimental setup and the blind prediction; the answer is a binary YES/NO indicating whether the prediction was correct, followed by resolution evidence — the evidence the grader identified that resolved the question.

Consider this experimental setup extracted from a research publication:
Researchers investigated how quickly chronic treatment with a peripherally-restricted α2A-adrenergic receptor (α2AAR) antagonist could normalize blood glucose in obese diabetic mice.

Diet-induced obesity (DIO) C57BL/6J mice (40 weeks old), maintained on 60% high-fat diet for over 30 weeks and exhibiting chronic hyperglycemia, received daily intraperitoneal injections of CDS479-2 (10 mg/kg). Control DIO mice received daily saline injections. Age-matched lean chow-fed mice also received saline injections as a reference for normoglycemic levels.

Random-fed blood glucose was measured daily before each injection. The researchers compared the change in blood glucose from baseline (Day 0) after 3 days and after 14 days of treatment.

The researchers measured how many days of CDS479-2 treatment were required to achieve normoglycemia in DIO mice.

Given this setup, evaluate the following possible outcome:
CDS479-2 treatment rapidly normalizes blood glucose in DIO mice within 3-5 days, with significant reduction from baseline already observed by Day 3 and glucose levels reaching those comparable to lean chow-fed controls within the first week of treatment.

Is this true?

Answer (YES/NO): YES